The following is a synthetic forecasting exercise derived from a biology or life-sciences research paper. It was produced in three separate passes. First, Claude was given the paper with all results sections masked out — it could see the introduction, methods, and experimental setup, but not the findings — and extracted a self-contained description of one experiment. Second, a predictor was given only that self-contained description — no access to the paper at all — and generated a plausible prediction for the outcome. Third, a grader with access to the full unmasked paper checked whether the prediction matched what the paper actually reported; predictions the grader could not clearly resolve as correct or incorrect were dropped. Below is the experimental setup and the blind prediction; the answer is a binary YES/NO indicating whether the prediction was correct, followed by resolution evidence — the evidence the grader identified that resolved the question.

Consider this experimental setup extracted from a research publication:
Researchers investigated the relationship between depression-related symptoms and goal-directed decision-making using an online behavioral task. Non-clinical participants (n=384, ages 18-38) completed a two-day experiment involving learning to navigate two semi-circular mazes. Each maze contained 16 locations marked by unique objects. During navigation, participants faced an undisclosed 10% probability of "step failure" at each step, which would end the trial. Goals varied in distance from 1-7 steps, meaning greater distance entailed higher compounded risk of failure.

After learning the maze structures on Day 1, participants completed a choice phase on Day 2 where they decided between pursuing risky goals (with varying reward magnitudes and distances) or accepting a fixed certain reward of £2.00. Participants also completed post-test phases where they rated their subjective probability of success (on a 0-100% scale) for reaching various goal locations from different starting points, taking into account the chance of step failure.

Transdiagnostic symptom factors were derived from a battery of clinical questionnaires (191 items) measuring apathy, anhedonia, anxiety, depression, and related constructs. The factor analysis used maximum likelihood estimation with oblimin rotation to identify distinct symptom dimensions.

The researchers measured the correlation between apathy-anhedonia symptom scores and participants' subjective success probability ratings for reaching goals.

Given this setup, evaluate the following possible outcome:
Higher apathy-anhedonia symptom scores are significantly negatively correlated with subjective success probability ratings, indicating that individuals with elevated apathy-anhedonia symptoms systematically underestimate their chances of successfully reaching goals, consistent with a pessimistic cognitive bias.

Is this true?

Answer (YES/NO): YES